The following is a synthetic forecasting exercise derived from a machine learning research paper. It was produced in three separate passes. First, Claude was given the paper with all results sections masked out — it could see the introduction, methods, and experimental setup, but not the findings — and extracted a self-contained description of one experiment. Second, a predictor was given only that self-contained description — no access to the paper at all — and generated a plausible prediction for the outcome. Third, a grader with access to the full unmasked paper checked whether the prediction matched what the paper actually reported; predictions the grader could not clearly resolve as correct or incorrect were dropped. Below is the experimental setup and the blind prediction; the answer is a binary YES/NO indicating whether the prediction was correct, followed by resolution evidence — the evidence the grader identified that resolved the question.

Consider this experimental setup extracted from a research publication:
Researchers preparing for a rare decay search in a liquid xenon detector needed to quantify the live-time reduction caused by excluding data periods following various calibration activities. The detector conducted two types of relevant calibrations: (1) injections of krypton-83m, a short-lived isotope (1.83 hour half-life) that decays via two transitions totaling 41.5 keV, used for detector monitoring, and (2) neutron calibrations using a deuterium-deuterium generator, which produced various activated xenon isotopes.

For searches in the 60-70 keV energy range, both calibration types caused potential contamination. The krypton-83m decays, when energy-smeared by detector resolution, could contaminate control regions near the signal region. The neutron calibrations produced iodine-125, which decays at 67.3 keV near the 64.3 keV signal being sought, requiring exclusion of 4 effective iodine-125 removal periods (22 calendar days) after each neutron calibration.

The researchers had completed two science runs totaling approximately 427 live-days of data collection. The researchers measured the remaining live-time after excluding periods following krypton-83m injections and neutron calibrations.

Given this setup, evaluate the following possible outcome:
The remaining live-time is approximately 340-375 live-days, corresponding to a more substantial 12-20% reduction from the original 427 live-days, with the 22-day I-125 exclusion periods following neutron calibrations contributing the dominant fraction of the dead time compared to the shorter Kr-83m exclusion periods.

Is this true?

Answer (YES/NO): NO